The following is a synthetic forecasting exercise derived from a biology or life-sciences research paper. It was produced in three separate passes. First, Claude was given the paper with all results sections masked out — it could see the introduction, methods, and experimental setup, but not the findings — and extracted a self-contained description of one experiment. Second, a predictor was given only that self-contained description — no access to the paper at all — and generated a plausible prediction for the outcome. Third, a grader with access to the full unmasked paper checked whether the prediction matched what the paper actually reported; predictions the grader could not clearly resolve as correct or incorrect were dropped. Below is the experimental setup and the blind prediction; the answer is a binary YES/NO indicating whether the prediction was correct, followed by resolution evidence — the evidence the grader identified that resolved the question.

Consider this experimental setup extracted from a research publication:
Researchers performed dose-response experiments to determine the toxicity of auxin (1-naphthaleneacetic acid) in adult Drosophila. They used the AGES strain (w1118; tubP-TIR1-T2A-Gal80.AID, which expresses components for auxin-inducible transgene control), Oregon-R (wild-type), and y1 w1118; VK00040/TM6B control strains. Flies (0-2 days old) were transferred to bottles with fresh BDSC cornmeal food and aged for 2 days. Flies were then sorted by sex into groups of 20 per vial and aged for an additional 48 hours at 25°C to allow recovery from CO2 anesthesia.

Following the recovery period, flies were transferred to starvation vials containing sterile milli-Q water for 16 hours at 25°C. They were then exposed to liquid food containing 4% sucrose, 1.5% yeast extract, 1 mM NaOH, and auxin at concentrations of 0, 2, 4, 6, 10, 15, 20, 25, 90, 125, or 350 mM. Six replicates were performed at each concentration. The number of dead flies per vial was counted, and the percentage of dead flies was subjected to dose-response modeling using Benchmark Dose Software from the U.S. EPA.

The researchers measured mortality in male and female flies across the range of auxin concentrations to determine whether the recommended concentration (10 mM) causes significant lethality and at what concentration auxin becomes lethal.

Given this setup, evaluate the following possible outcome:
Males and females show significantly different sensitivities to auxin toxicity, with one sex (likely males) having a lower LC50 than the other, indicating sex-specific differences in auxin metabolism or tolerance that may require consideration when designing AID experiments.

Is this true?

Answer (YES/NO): YES